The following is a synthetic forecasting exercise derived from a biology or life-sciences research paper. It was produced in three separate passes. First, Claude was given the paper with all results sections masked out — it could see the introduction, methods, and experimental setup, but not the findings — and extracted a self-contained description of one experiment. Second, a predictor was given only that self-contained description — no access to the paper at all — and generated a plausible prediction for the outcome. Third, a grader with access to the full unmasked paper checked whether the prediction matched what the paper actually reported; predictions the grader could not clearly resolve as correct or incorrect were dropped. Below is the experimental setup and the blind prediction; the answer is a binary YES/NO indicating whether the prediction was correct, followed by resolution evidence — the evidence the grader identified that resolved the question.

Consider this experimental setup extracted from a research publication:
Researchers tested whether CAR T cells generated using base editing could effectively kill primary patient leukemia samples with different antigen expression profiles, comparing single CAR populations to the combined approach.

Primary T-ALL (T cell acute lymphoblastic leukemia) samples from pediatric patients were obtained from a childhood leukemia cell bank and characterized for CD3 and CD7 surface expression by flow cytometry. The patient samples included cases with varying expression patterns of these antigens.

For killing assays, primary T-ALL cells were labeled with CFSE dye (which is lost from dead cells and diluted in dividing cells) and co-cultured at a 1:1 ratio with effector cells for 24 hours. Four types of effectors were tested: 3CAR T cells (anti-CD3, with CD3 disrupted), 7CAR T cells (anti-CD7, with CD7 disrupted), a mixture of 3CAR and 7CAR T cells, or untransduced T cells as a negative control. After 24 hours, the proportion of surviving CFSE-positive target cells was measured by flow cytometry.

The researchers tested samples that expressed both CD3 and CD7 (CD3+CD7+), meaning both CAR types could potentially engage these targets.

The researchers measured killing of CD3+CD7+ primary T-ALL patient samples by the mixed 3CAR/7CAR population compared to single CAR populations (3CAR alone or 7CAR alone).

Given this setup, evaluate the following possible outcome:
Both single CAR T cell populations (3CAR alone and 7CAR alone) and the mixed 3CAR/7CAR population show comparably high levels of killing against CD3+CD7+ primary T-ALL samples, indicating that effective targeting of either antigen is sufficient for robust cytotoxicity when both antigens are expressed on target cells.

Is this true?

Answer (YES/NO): NO